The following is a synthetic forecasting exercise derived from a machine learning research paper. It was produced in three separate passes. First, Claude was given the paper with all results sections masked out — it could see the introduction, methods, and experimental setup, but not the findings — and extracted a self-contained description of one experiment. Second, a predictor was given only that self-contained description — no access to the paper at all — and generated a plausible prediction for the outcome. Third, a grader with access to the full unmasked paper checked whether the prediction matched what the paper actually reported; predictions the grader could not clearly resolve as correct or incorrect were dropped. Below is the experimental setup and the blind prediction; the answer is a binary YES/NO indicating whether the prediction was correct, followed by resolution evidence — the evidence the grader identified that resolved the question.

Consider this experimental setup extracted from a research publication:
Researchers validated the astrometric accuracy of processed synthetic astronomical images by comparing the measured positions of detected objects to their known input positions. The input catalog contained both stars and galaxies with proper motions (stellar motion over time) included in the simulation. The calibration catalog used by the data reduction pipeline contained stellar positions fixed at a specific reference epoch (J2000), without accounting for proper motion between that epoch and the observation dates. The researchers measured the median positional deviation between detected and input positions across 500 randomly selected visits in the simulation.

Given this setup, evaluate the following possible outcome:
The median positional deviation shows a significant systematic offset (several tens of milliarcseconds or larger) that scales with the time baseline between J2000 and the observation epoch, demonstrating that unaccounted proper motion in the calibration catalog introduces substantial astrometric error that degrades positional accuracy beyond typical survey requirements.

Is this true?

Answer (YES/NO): NO